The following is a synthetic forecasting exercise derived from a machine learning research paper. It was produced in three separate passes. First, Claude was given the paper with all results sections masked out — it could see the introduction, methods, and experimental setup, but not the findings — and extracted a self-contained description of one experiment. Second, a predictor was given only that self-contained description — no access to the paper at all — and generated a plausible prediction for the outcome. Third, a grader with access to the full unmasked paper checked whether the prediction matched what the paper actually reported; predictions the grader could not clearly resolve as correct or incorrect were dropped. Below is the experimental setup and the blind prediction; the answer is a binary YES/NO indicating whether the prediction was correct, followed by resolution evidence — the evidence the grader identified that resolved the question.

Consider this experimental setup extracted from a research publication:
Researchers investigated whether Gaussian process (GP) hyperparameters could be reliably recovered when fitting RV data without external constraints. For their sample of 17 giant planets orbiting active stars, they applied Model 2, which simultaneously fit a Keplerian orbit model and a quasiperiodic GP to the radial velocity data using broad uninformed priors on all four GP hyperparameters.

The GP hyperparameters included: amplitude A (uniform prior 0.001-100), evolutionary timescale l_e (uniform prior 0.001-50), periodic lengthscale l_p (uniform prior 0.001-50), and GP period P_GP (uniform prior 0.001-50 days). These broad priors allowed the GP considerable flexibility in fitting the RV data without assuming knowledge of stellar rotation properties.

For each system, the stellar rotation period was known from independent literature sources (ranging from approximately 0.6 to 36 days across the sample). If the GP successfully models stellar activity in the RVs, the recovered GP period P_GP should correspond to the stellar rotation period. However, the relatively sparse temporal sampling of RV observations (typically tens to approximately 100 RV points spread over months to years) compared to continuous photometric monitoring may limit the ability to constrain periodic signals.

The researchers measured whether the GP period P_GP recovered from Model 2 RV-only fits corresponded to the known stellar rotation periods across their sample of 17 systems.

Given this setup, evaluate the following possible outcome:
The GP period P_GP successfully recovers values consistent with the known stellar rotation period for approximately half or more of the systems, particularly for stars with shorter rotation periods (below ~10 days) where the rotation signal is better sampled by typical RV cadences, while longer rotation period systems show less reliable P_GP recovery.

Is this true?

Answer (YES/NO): NO